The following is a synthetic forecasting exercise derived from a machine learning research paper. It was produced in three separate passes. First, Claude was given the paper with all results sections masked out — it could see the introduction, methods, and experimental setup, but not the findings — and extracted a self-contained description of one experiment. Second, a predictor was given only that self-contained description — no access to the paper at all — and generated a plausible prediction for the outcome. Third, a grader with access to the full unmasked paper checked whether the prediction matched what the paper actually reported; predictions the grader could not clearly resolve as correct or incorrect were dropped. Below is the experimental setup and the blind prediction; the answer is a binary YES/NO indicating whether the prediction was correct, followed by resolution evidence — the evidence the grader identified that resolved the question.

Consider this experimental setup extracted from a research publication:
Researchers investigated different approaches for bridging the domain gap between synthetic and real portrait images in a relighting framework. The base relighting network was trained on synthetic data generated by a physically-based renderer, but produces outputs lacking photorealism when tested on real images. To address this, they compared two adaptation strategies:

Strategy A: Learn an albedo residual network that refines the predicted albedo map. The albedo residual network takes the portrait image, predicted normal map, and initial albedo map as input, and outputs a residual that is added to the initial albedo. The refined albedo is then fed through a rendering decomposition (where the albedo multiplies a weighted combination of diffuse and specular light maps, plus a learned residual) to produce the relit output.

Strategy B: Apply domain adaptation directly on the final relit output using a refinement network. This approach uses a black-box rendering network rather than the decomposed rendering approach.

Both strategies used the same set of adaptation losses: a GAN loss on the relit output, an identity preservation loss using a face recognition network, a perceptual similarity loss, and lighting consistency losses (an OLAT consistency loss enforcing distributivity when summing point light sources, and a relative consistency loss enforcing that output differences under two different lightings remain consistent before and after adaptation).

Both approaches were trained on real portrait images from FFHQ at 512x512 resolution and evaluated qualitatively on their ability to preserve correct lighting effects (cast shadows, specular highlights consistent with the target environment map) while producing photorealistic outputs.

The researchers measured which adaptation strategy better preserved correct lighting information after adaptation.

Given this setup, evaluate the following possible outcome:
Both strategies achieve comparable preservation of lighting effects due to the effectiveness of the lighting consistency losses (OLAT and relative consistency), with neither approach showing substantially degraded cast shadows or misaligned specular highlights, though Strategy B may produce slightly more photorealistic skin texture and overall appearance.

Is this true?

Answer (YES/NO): NO